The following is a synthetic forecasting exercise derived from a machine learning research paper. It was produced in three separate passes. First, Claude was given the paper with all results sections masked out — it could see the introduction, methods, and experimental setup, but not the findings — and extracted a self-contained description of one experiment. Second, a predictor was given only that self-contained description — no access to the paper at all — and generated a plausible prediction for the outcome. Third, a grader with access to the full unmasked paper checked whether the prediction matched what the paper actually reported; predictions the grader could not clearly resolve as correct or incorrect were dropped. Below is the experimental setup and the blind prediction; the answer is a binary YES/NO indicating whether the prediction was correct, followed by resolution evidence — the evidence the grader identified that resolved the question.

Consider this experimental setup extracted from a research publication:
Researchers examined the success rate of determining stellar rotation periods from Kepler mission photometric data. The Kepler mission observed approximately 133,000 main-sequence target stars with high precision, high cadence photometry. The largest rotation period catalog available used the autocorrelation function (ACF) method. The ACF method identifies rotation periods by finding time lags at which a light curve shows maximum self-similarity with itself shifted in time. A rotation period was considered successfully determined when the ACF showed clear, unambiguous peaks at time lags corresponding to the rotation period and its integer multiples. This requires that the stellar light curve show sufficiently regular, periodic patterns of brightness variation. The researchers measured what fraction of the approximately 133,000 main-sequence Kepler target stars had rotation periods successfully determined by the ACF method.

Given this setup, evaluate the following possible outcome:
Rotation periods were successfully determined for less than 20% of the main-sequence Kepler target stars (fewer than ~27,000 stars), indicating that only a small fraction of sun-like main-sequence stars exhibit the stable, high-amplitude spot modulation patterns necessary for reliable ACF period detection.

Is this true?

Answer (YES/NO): NO